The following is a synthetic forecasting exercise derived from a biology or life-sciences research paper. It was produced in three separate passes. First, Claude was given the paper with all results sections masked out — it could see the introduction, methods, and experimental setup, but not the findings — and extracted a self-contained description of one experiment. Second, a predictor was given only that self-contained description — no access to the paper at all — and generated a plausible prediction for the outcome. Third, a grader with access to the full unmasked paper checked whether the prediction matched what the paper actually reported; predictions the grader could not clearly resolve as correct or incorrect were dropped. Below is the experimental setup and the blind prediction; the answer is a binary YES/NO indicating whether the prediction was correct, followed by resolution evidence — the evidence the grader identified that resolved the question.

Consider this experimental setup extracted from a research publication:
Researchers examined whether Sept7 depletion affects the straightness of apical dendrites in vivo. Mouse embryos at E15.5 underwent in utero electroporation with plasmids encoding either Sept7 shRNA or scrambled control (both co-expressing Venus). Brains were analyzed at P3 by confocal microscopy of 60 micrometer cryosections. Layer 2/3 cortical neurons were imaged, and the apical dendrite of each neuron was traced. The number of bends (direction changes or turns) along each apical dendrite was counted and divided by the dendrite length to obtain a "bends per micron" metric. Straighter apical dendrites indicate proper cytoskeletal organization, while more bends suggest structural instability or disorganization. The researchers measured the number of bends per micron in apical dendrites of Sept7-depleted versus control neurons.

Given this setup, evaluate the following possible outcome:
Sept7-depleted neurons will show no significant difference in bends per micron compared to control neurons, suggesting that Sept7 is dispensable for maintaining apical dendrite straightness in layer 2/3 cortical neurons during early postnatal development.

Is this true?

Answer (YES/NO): NO